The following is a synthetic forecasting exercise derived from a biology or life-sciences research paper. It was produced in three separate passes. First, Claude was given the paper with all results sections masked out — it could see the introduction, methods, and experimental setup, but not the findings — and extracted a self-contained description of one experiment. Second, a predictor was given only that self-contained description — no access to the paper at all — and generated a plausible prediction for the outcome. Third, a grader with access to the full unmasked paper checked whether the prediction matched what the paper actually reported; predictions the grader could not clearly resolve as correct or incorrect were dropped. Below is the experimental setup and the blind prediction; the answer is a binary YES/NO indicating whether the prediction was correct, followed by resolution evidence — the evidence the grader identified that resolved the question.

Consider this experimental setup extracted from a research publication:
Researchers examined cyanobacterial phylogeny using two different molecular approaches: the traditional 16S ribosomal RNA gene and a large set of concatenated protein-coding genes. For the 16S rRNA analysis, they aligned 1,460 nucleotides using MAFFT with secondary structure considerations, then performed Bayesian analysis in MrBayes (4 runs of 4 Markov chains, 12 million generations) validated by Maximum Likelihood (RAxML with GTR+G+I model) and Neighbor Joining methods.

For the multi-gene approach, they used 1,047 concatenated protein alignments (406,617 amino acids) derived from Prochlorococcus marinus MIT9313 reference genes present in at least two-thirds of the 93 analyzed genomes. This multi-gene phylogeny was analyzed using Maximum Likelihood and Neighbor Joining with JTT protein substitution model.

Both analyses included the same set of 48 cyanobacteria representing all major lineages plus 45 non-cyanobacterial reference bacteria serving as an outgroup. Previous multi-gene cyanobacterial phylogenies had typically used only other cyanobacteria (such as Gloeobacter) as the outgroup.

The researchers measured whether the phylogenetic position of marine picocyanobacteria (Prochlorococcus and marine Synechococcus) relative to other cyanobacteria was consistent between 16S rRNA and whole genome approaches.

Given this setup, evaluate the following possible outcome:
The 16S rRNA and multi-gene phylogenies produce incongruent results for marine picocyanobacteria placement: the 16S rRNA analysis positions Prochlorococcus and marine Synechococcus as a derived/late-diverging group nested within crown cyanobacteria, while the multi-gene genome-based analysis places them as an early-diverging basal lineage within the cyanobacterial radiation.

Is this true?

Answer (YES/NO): NO